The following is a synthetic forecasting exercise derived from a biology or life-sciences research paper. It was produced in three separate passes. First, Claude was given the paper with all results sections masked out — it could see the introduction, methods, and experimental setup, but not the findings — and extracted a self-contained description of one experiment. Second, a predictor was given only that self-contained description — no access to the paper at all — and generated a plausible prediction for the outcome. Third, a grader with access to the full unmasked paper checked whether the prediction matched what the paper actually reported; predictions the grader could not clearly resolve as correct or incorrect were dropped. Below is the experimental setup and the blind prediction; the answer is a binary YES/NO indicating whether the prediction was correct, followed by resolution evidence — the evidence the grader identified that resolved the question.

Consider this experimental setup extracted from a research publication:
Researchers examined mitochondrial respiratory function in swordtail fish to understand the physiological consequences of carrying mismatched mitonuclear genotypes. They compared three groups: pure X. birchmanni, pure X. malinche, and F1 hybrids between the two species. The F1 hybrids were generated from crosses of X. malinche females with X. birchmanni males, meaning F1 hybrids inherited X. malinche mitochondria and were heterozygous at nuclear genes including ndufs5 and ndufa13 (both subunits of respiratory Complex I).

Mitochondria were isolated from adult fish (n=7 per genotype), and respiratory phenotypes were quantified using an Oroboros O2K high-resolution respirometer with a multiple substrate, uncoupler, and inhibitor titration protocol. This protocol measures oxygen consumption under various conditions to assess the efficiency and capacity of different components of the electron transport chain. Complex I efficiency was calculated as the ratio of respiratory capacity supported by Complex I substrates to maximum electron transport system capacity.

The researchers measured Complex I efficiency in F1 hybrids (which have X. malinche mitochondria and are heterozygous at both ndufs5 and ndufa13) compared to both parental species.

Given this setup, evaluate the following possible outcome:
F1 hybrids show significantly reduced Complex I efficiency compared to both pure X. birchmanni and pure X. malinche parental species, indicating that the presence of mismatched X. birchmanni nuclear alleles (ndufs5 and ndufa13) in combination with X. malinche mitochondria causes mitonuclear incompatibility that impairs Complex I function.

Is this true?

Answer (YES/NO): YES